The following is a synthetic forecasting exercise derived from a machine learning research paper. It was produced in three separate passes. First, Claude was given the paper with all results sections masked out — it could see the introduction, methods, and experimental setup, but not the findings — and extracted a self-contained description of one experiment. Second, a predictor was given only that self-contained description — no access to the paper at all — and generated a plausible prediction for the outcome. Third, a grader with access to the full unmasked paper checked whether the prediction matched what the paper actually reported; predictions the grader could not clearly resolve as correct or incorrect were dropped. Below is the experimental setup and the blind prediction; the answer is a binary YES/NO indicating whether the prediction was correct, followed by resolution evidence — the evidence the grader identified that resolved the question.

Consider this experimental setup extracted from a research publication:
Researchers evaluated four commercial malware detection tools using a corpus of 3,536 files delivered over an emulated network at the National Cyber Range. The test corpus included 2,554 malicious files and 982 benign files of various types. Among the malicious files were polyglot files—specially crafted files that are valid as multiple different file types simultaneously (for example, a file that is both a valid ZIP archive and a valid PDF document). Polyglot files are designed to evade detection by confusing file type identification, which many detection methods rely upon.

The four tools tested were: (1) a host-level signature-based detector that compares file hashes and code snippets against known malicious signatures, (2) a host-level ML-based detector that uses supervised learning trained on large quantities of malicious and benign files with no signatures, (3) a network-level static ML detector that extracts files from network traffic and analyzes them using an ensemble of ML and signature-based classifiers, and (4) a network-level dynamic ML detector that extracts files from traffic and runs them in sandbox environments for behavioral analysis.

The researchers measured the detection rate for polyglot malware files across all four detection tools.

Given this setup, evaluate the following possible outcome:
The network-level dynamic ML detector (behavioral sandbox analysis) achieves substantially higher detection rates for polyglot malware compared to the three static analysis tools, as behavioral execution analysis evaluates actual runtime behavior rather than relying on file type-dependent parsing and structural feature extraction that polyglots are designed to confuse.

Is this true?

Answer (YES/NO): NO